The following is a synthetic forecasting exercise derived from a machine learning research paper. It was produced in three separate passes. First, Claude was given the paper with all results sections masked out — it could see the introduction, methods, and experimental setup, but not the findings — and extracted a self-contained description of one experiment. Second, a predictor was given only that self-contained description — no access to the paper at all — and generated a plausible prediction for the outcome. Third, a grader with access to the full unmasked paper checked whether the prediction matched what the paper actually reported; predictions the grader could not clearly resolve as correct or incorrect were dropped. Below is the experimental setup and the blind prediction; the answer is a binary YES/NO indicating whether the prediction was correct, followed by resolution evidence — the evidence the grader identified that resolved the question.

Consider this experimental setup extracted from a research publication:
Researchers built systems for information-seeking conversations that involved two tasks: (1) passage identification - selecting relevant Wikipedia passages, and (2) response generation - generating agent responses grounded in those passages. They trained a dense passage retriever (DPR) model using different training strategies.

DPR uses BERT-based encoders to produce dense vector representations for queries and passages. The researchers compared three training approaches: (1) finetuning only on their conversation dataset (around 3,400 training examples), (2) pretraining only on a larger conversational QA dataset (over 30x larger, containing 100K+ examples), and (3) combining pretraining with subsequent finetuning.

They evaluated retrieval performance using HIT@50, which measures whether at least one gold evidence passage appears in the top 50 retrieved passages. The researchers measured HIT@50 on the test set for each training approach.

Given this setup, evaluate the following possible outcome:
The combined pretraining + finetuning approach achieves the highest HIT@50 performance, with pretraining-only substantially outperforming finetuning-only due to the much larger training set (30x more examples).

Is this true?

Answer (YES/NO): YES